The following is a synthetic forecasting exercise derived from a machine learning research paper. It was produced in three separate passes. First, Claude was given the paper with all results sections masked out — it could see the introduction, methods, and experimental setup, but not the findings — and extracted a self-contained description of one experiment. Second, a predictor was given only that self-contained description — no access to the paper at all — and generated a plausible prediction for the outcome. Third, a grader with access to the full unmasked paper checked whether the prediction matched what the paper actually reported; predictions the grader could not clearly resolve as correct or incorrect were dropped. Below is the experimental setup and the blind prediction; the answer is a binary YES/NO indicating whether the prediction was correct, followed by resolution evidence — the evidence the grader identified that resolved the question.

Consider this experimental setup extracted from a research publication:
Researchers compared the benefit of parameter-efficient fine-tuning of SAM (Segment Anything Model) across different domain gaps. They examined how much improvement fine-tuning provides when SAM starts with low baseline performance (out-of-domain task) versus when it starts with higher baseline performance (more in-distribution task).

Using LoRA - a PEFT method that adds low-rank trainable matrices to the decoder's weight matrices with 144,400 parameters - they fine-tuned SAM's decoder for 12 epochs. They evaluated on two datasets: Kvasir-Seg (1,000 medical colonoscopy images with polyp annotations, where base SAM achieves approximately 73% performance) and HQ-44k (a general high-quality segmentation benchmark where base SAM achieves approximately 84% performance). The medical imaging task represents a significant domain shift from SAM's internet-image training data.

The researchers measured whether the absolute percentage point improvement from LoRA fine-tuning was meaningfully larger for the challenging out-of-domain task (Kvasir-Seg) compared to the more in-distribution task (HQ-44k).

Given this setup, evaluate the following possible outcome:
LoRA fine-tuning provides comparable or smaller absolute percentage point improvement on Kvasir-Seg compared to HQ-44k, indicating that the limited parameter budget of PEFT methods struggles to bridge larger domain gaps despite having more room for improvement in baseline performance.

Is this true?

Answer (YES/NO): NO